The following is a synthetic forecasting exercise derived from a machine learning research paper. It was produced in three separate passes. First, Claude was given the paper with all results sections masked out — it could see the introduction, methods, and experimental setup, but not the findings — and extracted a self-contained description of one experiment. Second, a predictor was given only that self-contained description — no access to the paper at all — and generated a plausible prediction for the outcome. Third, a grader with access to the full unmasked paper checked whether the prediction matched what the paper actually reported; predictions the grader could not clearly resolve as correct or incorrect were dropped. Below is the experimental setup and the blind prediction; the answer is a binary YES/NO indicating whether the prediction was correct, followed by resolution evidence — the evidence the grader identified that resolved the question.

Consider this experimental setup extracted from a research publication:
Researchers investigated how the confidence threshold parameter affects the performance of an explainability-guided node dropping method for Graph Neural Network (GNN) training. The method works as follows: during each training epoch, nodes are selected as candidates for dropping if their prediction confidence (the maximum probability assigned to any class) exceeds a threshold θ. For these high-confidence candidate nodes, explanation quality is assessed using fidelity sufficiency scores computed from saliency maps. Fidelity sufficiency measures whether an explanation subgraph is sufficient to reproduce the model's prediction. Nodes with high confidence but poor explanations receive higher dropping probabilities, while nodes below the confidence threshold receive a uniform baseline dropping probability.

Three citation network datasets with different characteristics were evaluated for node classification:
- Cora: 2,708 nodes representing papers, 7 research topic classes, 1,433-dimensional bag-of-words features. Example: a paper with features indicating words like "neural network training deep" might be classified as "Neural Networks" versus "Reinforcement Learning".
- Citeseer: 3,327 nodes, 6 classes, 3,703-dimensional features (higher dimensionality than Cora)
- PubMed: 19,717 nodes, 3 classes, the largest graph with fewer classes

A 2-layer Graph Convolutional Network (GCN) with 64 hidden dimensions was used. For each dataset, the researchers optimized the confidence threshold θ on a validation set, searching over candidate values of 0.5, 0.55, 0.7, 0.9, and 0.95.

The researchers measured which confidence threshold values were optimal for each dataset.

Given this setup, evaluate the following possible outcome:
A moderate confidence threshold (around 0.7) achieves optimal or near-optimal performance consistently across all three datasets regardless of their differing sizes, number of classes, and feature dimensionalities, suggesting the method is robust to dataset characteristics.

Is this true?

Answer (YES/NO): NO